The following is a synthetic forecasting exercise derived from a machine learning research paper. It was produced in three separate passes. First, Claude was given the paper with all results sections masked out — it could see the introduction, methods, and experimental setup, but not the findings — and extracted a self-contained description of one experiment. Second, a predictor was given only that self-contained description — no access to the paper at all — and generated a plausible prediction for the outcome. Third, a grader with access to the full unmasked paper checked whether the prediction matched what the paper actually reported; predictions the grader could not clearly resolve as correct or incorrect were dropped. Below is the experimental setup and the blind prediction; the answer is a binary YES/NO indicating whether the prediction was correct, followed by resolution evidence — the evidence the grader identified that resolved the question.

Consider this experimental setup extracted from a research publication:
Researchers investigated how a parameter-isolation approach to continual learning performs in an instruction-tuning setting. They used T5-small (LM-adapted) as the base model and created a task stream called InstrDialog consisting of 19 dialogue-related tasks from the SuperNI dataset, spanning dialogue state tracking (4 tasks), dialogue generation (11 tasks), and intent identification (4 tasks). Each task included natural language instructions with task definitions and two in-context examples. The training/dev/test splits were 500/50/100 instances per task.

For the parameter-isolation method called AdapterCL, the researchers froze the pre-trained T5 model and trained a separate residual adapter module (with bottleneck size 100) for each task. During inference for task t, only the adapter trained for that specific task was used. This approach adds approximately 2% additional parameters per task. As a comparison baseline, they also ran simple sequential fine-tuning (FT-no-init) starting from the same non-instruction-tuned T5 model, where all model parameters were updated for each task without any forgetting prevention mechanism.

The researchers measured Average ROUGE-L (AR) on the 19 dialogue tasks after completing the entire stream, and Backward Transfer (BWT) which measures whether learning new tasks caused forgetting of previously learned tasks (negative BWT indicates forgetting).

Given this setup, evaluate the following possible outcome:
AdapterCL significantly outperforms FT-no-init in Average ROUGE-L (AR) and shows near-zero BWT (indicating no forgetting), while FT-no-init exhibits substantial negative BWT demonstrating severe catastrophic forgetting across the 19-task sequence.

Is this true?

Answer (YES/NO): NO